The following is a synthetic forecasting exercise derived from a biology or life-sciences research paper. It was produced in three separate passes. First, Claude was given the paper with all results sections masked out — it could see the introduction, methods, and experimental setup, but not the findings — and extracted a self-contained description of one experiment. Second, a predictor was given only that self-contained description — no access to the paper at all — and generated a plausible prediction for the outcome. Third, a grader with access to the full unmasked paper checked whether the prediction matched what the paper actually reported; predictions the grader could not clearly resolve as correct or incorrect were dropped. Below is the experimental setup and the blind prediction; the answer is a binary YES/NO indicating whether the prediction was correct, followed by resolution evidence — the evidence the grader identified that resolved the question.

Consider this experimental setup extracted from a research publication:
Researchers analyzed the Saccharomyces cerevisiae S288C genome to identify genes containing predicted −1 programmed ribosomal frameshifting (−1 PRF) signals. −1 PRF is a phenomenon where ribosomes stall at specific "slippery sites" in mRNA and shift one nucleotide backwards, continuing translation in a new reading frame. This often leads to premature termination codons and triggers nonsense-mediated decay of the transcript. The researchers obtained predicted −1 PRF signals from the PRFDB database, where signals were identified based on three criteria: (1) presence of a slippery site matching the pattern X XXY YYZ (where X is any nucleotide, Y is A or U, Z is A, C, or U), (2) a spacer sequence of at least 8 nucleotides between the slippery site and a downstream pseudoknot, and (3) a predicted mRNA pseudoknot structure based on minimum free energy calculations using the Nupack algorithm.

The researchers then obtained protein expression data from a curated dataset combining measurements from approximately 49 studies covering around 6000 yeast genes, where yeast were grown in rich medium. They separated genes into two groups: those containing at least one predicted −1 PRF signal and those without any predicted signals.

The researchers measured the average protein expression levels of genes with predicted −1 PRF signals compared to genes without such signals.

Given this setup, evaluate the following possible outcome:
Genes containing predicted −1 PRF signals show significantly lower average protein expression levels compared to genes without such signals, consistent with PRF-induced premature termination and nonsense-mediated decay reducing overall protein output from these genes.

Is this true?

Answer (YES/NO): YES